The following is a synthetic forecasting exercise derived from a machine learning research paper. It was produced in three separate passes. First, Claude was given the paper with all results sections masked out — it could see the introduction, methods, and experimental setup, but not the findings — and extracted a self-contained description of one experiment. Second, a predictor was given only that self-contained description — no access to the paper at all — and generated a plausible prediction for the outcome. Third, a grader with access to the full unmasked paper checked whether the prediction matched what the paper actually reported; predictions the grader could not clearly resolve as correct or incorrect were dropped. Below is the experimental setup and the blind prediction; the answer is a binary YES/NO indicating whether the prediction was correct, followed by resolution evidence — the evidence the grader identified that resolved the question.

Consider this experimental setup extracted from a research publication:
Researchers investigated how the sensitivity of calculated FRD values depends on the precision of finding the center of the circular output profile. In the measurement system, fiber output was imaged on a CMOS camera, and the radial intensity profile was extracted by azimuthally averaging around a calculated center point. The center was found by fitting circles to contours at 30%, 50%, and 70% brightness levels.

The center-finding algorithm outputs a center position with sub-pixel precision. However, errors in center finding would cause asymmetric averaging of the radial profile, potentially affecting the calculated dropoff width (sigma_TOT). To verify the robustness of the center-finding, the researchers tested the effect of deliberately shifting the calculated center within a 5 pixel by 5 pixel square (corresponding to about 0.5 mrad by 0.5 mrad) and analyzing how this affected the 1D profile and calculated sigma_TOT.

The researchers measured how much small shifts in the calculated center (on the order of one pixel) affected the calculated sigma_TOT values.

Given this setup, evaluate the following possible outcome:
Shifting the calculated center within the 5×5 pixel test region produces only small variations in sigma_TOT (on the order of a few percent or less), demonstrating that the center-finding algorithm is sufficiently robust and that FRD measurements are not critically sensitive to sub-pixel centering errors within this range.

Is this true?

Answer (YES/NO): NO